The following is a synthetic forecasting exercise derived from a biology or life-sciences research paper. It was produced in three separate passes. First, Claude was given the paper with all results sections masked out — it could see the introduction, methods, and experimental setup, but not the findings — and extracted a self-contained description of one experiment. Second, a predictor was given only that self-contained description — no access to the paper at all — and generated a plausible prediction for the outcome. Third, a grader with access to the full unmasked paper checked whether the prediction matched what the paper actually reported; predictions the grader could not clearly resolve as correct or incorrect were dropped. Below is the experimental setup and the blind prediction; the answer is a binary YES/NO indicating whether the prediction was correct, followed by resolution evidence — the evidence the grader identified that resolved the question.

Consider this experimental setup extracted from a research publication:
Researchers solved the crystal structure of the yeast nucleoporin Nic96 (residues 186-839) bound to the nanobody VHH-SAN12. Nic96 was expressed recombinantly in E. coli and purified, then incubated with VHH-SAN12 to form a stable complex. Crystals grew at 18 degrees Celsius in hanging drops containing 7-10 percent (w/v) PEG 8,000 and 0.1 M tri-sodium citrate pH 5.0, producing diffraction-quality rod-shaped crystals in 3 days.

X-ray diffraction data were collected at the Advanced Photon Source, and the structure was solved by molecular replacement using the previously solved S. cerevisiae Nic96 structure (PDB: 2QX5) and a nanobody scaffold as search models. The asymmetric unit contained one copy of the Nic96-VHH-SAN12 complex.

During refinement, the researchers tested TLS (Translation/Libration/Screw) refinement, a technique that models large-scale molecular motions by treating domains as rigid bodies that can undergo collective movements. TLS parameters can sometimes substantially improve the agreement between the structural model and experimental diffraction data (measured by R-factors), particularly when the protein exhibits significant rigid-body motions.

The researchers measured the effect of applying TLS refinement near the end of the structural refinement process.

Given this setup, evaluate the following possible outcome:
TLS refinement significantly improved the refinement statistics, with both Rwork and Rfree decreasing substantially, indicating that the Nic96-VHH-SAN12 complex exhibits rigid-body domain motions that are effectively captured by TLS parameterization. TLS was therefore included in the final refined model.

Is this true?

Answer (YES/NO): YES